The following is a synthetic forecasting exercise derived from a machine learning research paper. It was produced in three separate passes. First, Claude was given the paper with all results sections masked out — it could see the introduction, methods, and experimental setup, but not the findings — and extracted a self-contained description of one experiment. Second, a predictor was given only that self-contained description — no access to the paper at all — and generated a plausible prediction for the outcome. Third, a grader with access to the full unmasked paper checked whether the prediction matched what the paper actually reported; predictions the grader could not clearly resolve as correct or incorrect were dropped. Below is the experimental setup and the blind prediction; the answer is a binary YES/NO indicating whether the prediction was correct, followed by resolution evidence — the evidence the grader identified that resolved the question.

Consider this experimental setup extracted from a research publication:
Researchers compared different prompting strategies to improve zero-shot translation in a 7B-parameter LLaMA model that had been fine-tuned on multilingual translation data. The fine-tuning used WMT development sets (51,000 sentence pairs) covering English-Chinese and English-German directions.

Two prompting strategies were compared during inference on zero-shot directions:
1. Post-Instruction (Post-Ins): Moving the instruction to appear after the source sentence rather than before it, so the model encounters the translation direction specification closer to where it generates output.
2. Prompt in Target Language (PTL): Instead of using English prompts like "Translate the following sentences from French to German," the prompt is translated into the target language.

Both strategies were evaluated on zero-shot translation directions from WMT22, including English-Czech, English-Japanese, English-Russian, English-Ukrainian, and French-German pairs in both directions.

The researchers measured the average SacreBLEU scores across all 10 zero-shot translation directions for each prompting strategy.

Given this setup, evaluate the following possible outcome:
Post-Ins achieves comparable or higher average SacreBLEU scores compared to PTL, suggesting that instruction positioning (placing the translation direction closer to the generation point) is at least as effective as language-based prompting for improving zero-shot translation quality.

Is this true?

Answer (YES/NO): YES